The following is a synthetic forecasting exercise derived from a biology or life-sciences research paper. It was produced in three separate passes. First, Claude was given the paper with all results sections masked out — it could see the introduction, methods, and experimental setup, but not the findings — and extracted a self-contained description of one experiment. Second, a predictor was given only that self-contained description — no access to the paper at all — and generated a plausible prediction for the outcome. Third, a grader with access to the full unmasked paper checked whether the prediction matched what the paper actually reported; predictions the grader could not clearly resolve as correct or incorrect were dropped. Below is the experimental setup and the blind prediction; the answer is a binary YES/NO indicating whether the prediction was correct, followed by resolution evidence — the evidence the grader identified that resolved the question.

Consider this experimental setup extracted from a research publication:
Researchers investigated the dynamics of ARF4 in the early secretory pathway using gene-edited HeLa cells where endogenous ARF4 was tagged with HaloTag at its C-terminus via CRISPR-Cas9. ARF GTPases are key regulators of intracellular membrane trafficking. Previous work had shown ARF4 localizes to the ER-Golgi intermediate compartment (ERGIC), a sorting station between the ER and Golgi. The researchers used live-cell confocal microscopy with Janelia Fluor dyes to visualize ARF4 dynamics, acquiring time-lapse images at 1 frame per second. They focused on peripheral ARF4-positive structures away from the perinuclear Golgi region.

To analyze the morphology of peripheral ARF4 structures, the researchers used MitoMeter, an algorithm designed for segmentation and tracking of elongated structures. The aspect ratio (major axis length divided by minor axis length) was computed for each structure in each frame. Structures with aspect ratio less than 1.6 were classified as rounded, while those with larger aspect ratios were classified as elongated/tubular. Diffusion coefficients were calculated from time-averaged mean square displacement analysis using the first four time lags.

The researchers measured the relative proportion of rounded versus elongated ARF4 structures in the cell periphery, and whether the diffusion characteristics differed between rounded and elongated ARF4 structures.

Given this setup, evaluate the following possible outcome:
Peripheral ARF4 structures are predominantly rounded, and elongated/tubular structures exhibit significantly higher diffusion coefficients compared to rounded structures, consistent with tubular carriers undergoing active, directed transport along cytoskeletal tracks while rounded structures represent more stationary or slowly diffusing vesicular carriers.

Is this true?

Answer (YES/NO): NO